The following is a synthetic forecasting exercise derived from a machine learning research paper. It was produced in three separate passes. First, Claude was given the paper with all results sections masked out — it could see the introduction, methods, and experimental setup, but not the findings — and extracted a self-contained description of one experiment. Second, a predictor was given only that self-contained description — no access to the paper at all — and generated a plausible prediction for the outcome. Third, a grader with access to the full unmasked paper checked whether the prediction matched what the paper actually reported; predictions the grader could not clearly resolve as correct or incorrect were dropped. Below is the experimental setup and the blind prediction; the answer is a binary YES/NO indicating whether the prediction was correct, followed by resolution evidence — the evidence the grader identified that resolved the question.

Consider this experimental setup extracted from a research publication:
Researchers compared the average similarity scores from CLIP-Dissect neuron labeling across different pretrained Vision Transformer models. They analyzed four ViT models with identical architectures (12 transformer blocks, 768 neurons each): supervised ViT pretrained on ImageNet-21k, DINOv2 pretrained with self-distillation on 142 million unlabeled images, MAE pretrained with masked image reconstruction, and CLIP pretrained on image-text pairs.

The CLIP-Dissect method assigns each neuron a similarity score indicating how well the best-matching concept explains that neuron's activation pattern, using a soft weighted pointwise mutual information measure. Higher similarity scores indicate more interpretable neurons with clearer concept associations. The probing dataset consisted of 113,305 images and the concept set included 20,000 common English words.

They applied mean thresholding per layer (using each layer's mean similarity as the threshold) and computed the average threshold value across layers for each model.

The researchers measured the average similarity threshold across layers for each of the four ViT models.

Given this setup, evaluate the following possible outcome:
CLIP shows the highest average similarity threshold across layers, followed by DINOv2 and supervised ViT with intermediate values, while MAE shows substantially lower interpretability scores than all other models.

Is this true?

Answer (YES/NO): NO